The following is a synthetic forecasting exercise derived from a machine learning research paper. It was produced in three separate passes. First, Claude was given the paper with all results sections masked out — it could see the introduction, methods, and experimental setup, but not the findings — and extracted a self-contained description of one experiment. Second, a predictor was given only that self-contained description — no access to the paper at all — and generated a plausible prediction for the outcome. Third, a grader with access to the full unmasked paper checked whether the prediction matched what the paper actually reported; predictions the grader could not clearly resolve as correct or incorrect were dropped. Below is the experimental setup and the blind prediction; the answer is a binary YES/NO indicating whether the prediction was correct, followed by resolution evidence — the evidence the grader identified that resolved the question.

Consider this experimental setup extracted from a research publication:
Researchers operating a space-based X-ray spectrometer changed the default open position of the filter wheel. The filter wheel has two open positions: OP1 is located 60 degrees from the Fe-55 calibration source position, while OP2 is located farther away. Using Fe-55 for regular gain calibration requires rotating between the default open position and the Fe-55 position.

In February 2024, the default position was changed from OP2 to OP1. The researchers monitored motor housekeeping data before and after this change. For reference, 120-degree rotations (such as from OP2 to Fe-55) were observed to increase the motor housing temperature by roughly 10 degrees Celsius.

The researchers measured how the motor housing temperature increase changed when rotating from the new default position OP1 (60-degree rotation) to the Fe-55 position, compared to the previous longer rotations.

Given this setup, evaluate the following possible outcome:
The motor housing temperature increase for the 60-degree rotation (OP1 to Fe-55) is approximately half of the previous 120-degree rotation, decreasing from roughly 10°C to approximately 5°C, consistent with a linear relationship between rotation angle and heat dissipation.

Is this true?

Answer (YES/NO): YES